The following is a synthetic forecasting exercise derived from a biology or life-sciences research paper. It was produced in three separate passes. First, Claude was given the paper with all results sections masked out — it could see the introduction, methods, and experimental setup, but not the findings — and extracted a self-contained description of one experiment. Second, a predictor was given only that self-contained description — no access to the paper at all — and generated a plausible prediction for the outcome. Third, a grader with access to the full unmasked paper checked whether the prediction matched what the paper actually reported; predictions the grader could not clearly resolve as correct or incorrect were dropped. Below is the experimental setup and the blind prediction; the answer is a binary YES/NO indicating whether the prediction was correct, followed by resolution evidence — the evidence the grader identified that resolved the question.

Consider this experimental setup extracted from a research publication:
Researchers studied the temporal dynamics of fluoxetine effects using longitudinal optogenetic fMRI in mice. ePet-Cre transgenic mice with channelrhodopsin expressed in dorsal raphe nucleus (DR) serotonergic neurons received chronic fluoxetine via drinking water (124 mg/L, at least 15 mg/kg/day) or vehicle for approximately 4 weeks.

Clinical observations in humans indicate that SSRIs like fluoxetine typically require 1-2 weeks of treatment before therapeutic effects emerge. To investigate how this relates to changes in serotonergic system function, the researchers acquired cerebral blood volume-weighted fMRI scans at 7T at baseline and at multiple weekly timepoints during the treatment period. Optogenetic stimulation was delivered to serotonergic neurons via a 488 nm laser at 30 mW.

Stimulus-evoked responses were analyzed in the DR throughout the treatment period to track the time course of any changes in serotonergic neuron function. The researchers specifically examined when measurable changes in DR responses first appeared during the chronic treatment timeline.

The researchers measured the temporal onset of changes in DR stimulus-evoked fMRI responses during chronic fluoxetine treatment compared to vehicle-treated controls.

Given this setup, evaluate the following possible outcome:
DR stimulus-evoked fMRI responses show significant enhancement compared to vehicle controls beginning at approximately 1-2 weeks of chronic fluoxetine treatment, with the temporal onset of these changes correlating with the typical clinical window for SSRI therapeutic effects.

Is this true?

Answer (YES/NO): YES